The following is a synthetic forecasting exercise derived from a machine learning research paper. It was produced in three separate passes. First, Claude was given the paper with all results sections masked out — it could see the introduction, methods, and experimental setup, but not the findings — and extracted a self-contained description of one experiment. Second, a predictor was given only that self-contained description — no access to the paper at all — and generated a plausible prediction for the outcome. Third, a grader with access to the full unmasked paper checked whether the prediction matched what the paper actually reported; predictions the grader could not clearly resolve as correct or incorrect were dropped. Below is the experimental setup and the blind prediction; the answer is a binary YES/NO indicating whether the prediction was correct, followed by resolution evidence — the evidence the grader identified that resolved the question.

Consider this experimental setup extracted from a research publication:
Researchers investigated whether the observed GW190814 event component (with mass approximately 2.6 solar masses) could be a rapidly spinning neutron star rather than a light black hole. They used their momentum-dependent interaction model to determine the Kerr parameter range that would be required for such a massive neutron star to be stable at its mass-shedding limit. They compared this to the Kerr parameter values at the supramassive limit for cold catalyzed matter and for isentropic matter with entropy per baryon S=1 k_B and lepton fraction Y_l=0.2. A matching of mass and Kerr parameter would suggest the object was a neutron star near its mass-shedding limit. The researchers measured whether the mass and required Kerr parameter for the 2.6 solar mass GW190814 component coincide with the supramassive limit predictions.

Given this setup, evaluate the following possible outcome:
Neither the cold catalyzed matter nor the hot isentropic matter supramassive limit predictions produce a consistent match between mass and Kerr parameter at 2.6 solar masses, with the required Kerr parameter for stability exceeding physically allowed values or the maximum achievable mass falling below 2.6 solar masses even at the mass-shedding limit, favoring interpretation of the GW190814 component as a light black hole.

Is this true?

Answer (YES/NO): NO